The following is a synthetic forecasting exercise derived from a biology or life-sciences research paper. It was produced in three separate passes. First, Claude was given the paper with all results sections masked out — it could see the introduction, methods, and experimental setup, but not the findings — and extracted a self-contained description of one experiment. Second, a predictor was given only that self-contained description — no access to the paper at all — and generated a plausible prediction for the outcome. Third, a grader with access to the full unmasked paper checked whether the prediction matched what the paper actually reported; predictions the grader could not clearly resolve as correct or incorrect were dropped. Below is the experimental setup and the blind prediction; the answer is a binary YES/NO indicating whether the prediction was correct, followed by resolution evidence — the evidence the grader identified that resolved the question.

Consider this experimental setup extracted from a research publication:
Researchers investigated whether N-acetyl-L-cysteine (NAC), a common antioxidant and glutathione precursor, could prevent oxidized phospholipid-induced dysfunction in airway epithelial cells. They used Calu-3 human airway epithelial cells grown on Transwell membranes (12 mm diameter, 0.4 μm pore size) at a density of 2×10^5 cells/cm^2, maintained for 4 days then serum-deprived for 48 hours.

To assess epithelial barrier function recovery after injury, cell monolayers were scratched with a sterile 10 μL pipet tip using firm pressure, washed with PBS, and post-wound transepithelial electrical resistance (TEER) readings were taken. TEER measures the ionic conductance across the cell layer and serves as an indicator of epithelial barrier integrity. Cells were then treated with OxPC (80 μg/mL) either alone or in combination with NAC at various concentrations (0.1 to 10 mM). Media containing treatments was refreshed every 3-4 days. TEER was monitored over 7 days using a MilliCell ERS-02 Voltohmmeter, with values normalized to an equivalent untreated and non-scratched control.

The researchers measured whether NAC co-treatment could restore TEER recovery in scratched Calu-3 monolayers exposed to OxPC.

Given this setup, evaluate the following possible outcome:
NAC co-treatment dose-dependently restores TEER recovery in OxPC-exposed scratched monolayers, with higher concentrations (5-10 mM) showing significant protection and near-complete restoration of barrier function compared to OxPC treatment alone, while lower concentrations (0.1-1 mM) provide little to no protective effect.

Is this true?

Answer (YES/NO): NO